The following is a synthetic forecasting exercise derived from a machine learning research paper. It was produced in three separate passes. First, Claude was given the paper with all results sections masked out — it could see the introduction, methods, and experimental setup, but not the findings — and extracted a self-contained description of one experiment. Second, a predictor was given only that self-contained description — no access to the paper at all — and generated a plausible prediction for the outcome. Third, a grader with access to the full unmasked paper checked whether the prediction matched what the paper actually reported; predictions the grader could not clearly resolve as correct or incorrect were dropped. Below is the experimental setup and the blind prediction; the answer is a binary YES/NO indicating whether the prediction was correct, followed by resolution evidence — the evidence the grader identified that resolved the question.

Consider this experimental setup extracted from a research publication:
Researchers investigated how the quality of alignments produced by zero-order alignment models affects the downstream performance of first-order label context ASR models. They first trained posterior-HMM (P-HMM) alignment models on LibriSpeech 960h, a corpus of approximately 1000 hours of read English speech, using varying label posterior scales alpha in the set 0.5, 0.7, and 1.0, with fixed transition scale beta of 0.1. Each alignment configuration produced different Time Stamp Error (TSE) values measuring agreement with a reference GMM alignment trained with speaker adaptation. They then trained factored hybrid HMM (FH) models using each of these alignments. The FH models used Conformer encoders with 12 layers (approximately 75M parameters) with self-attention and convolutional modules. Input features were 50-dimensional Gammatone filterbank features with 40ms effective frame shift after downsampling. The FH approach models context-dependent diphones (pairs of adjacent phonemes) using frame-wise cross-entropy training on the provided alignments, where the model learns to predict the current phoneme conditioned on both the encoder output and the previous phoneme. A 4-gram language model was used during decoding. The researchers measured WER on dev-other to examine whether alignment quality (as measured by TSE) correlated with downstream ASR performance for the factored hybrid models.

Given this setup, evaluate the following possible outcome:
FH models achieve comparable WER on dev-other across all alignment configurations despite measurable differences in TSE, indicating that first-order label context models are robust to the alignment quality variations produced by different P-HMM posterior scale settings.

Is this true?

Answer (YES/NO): NO